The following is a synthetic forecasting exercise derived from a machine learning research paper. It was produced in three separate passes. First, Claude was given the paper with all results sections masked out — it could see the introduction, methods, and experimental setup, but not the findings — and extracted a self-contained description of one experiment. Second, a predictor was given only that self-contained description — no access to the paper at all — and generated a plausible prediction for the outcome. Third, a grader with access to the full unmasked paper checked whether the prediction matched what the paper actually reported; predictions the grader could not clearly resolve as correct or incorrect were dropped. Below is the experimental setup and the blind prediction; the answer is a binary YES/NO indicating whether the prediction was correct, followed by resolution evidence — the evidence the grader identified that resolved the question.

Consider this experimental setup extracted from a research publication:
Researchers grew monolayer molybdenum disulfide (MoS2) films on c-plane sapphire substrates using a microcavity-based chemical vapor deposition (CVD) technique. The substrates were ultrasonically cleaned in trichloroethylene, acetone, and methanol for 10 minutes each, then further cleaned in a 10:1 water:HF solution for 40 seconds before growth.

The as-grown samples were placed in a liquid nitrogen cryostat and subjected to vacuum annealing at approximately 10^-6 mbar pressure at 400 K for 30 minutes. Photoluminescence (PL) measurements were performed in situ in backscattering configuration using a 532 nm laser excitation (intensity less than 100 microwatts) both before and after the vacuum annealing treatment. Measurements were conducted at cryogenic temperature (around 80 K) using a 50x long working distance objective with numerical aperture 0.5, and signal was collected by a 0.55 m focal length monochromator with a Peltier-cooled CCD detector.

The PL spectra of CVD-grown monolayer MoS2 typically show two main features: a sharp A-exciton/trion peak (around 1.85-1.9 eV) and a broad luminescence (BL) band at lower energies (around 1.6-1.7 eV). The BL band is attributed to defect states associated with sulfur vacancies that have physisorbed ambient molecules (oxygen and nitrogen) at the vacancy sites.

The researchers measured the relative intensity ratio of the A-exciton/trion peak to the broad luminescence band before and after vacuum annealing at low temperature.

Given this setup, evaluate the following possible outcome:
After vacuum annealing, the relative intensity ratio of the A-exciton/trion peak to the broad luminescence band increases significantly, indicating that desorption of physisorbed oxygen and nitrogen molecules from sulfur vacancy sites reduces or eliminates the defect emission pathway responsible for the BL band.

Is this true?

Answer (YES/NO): YES